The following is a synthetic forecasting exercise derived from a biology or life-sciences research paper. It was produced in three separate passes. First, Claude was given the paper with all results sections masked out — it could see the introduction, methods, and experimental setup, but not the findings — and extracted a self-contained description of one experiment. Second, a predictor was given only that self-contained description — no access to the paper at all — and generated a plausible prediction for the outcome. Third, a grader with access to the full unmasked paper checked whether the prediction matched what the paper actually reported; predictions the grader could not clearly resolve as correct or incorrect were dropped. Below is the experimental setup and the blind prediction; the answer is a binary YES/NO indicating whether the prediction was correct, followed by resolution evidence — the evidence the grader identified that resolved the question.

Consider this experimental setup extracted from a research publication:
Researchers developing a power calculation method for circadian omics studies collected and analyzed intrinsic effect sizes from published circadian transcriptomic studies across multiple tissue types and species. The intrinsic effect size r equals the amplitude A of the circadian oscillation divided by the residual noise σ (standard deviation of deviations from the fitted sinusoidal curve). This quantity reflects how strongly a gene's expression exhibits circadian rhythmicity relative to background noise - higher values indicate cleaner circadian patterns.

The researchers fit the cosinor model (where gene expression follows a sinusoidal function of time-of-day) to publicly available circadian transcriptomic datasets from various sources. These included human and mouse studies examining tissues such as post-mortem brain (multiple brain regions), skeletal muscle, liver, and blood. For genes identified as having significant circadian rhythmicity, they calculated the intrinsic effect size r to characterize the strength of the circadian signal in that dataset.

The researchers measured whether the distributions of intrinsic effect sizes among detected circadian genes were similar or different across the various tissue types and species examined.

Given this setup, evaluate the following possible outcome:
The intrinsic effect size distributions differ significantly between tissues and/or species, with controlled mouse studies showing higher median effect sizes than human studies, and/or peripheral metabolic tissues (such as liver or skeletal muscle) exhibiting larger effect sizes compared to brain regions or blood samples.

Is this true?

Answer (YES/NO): YES